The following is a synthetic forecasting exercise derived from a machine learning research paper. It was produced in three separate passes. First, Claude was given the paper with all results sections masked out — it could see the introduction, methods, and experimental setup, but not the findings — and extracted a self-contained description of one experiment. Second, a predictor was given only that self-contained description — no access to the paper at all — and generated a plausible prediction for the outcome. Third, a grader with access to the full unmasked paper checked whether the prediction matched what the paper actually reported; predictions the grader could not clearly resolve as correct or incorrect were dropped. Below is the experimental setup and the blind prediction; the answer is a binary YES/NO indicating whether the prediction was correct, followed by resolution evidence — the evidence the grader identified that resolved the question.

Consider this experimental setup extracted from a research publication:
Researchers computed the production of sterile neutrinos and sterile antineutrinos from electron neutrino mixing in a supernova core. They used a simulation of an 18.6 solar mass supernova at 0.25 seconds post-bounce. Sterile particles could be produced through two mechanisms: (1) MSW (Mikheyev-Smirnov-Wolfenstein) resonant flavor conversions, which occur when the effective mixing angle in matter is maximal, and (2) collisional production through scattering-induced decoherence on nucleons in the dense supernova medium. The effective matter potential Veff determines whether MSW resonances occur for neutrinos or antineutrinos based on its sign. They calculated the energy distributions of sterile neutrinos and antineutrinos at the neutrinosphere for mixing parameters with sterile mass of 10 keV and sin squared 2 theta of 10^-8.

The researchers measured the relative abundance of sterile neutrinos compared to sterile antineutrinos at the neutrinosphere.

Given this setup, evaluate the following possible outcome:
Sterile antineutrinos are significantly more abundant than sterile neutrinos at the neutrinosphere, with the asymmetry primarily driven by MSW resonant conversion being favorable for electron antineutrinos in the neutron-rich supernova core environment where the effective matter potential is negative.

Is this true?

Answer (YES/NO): YES